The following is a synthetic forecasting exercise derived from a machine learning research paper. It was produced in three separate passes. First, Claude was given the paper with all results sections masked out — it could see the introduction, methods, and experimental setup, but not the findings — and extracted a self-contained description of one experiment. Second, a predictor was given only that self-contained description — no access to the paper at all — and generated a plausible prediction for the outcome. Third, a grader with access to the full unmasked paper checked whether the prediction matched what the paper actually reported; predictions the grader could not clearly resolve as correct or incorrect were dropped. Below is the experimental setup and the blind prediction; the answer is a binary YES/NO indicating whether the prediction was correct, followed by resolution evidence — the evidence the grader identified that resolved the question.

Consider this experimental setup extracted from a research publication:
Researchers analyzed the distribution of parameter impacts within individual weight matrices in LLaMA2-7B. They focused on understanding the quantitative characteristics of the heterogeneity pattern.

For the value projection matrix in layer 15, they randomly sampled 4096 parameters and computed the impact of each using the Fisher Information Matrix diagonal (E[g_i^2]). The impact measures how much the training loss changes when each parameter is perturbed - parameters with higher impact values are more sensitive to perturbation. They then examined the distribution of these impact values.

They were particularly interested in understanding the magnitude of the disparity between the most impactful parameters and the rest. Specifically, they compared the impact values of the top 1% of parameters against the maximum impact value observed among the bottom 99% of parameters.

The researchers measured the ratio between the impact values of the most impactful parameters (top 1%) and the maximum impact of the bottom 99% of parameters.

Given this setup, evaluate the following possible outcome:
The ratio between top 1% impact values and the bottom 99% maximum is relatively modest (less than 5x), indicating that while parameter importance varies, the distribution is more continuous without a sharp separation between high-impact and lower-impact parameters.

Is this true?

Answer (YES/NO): NO